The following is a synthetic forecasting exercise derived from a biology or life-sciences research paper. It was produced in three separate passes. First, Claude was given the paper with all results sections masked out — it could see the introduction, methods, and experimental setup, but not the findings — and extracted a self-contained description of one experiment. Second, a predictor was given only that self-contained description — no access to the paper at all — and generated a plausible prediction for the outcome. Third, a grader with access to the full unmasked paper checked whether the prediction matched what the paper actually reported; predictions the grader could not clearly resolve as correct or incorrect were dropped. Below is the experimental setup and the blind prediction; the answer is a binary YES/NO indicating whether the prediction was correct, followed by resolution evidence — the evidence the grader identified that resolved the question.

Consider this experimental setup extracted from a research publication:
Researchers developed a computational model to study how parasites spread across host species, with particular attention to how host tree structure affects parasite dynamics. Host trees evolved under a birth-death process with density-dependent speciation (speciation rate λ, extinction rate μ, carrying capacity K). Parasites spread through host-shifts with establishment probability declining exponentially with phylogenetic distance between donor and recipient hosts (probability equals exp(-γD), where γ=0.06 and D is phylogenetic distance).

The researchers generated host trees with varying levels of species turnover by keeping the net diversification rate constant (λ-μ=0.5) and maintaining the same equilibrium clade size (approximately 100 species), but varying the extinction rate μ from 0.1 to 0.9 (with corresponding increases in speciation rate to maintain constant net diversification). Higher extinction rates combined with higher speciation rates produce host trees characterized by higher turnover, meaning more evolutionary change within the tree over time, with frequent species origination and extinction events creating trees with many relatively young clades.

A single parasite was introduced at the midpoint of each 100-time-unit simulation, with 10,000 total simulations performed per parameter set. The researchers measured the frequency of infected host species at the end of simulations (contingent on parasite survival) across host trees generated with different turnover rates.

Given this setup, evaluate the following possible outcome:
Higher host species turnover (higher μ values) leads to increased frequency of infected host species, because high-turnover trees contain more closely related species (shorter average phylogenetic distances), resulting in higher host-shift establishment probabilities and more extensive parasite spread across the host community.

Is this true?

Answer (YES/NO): YES